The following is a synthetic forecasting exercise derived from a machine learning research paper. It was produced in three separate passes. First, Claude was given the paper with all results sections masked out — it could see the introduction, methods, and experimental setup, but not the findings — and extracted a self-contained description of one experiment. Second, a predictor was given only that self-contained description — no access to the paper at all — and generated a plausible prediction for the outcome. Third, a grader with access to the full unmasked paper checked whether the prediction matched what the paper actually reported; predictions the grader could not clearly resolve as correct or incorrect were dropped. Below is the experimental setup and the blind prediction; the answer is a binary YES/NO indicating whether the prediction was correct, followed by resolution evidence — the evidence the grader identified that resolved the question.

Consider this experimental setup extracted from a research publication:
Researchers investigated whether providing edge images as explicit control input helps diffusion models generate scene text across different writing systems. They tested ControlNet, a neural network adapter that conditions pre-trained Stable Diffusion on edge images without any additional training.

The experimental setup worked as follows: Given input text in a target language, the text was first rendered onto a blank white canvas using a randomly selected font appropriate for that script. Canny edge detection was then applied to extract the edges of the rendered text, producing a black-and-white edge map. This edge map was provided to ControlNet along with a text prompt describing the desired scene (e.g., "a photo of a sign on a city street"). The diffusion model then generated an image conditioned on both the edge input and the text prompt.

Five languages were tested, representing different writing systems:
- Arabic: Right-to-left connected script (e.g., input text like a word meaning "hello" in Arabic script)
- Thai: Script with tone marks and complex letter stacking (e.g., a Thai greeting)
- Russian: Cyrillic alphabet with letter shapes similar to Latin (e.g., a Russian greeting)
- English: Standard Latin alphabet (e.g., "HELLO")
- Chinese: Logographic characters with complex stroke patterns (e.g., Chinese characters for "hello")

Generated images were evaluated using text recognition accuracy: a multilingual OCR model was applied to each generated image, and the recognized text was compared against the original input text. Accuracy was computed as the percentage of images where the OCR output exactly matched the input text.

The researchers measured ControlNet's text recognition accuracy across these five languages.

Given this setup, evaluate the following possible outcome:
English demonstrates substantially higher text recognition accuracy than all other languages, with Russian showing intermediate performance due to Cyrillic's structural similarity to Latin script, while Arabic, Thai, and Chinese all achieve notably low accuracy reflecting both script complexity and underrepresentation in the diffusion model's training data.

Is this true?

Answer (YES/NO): YES